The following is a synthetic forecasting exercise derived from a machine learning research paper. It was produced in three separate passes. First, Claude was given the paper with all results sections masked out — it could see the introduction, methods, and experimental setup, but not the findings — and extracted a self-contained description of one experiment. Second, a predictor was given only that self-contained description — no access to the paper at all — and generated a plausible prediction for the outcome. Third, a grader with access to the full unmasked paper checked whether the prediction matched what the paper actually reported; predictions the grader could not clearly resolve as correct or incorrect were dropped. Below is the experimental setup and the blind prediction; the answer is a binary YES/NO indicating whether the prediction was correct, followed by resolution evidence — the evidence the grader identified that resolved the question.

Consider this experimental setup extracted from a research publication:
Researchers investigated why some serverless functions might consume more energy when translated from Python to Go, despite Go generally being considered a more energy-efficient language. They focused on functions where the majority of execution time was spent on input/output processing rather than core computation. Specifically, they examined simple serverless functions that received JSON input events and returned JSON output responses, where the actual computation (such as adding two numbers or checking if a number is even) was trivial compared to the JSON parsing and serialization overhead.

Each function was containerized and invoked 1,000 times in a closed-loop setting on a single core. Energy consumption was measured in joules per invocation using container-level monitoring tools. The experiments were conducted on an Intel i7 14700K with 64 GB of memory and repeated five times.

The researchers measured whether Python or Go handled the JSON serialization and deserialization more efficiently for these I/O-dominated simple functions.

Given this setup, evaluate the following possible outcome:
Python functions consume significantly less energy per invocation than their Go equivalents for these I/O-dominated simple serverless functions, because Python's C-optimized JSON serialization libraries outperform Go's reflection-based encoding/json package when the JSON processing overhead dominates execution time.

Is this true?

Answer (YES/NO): YES